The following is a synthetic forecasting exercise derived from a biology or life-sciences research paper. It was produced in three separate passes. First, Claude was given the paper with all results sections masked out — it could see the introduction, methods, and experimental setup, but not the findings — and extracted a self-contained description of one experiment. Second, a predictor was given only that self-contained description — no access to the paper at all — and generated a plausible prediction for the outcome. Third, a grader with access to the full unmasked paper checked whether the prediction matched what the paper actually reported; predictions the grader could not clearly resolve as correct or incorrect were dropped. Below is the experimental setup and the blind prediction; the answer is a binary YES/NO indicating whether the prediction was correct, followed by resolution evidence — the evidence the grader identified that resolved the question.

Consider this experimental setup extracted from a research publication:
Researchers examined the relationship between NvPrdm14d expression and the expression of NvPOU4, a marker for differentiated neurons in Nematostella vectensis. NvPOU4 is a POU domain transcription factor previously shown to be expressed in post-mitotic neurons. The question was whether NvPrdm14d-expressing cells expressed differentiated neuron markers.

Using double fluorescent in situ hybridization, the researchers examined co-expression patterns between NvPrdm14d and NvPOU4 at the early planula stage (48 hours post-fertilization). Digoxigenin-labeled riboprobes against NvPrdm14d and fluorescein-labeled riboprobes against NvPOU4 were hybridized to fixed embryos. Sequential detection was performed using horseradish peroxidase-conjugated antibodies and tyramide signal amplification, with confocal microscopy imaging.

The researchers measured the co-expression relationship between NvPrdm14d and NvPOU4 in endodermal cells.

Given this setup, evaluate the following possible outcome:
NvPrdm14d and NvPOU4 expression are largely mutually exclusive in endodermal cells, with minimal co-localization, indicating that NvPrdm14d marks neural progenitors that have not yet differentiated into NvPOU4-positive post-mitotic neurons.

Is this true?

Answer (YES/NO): NO